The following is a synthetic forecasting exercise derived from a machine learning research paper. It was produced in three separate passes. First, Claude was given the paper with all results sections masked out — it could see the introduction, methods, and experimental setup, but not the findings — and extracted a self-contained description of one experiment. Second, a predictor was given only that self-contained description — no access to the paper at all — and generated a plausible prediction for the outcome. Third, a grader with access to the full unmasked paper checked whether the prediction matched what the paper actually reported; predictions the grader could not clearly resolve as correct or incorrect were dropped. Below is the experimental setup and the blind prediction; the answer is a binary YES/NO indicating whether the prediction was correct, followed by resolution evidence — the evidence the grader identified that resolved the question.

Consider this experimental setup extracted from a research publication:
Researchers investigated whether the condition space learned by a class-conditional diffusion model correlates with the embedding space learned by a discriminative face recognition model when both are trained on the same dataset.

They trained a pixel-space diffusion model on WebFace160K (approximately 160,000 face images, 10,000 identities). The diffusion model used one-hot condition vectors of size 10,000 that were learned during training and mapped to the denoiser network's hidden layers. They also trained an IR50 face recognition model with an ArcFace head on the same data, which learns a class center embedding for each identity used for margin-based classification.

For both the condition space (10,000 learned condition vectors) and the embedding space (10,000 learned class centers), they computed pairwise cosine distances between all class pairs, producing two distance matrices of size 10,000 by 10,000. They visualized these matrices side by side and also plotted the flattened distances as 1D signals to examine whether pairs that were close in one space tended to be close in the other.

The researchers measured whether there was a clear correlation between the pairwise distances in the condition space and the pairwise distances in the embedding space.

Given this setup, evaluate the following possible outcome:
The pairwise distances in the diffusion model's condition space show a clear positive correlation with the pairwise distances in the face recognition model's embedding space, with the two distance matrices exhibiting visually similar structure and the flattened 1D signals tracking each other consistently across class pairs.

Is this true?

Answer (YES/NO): NO